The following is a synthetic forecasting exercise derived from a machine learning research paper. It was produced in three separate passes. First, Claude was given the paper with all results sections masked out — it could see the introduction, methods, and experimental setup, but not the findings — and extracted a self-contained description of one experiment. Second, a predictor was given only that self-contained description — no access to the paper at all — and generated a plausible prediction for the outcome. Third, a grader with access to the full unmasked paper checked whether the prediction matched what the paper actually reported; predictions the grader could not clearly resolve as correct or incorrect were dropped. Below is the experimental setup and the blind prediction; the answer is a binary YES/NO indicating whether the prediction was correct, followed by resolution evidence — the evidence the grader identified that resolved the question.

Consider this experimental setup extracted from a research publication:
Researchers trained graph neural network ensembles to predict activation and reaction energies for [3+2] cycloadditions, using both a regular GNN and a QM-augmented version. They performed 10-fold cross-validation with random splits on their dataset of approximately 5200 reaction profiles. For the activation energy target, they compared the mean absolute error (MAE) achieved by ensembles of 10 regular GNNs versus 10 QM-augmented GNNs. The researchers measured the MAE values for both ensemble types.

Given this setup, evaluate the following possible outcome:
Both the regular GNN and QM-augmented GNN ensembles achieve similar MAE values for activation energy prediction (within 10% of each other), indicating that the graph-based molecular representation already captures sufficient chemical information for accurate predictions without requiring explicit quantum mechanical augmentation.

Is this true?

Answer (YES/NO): YES